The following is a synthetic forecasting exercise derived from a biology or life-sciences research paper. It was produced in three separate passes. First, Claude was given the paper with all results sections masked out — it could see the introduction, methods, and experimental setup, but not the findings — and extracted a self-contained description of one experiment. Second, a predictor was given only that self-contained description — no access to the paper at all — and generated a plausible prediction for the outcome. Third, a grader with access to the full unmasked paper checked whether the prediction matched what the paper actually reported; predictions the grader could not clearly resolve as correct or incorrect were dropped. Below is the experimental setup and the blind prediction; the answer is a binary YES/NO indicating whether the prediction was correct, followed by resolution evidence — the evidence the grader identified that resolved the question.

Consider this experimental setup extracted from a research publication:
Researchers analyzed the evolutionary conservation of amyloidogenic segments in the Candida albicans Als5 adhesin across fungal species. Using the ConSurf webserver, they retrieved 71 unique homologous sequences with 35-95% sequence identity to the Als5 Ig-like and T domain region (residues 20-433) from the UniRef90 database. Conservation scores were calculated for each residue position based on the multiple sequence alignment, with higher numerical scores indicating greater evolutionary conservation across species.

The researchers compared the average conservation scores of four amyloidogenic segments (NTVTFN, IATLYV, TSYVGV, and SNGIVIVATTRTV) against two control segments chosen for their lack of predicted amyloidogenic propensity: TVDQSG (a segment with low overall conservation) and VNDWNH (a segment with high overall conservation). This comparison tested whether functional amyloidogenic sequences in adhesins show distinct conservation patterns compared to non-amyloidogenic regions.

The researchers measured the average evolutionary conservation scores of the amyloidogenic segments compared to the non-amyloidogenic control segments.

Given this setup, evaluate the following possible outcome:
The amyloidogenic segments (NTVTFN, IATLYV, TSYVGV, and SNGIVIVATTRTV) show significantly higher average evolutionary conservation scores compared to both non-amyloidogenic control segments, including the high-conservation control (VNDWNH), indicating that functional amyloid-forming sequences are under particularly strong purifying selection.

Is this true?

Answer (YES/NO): NO